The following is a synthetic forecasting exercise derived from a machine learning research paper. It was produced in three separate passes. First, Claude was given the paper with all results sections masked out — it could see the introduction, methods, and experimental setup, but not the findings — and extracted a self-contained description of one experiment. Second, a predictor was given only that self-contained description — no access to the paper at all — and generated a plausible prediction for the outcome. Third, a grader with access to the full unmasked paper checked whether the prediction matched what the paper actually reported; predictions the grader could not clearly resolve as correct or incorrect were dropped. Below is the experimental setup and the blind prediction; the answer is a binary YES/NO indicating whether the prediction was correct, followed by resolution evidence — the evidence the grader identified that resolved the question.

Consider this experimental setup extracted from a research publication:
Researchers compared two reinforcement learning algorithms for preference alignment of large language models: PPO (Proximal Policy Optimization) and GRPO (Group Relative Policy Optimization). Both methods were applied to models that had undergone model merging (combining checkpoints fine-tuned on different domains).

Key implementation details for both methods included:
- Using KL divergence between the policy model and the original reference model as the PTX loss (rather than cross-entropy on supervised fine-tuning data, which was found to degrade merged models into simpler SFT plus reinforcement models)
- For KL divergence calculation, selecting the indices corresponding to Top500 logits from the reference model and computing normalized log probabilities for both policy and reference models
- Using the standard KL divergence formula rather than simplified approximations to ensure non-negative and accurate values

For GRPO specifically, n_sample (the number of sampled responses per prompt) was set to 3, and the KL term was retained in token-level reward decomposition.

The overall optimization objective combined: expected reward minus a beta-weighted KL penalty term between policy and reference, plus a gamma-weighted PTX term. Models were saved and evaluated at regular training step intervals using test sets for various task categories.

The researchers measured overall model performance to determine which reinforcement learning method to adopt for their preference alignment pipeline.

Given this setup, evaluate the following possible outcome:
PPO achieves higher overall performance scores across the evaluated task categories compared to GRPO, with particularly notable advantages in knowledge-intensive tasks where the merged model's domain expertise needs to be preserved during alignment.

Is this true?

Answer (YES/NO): NO